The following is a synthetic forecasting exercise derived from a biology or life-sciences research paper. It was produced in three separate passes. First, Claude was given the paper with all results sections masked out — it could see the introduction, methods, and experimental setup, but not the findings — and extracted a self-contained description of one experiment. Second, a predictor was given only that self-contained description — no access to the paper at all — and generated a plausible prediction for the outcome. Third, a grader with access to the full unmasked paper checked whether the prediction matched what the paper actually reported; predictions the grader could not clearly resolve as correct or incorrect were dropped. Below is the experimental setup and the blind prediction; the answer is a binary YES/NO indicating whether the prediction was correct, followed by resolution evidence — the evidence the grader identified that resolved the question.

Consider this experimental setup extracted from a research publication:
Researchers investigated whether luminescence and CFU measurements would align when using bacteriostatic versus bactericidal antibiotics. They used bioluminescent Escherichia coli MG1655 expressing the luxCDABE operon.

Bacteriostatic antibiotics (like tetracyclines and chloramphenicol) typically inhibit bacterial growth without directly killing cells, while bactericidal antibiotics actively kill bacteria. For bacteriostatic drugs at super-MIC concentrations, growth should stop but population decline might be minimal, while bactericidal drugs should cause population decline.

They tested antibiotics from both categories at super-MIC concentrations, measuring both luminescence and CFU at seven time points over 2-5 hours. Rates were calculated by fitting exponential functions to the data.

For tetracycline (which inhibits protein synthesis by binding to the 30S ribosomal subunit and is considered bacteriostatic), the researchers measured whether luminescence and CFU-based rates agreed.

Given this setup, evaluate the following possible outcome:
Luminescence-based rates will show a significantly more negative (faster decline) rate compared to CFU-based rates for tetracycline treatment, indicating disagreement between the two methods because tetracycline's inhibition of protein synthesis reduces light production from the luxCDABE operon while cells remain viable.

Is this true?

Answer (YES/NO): NO